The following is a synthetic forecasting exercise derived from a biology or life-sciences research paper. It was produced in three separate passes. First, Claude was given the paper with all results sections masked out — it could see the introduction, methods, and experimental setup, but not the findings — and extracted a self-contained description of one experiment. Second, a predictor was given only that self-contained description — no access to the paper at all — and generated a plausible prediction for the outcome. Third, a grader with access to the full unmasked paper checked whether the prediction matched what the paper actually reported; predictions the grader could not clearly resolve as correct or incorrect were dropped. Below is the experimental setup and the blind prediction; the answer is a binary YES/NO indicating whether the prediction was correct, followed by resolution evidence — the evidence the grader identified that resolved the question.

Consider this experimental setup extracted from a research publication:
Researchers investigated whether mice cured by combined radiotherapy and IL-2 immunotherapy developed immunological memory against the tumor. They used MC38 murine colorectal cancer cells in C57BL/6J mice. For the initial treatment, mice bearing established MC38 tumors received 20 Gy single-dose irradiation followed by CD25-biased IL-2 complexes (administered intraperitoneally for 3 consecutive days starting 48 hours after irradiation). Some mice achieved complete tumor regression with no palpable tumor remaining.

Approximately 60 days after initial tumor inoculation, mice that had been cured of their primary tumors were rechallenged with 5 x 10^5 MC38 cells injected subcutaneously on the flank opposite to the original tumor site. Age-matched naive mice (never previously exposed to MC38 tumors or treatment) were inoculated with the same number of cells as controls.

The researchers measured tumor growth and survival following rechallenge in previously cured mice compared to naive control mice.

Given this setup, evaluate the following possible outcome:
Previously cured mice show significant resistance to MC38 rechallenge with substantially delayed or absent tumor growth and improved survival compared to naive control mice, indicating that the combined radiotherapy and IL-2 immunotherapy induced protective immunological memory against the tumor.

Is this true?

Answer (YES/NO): YES